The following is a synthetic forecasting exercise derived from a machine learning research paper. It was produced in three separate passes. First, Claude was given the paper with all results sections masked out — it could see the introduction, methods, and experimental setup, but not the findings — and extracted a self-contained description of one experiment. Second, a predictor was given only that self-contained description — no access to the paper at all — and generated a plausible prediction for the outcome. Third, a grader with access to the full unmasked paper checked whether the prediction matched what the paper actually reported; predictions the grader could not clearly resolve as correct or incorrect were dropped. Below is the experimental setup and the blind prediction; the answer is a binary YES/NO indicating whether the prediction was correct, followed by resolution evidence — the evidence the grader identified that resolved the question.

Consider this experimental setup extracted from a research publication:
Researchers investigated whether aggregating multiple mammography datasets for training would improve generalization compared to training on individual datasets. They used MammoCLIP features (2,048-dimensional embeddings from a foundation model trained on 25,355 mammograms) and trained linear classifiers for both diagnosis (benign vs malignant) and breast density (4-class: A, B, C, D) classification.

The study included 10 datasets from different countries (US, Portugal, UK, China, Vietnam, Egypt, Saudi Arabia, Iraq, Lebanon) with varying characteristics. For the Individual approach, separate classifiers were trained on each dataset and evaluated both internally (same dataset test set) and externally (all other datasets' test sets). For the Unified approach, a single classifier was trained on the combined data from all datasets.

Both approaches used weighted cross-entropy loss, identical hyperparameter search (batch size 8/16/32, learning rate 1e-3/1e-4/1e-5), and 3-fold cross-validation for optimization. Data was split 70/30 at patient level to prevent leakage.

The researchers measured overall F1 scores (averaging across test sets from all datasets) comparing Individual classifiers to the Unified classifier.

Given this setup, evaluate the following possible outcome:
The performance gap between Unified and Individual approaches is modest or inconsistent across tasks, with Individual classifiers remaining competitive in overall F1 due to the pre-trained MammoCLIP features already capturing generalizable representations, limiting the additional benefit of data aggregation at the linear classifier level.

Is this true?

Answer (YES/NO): NO